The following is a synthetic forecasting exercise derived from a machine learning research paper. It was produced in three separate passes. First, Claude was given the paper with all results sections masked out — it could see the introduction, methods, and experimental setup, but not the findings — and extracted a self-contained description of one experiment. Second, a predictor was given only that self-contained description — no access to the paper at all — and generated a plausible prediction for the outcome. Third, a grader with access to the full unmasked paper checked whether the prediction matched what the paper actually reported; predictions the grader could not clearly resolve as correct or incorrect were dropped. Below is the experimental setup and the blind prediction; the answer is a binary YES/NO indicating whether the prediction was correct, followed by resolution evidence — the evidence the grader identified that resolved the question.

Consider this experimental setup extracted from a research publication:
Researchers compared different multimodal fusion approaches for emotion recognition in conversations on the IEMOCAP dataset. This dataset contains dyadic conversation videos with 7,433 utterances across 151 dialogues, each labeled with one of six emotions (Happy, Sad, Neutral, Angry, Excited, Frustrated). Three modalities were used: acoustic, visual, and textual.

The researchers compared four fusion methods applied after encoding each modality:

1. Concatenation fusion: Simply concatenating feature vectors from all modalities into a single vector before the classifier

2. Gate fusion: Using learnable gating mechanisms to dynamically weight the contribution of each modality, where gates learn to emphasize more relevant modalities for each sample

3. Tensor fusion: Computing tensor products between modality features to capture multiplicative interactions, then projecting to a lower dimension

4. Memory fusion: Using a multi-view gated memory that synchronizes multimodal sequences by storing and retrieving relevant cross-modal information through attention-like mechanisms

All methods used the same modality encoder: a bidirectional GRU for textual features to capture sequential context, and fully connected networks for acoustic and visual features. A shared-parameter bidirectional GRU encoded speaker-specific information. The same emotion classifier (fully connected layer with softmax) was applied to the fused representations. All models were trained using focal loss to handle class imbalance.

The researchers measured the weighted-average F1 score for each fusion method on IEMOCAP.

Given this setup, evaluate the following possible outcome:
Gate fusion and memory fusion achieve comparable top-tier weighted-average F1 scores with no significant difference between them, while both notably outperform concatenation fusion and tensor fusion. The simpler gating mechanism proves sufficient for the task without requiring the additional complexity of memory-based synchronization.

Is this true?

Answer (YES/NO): NO